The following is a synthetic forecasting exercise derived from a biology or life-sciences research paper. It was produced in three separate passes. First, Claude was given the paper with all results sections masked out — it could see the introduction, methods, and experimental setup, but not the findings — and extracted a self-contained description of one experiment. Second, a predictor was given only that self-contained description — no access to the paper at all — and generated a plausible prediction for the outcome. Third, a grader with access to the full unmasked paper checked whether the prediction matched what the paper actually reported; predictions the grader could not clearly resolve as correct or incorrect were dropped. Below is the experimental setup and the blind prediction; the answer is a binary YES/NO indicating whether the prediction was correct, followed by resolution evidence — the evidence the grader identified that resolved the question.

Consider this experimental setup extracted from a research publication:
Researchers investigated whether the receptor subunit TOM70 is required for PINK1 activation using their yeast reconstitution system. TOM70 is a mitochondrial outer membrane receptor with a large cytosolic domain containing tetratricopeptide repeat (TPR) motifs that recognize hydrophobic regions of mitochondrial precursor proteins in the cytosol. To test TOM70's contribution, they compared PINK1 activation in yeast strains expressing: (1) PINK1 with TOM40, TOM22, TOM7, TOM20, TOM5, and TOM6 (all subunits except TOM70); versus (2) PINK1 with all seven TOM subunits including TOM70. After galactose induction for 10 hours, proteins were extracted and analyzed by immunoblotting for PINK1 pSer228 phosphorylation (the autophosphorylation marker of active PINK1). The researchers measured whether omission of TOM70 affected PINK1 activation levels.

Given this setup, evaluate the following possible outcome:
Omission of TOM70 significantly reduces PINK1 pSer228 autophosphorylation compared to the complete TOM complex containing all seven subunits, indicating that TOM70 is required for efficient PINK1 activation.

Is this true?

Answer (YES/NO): YES